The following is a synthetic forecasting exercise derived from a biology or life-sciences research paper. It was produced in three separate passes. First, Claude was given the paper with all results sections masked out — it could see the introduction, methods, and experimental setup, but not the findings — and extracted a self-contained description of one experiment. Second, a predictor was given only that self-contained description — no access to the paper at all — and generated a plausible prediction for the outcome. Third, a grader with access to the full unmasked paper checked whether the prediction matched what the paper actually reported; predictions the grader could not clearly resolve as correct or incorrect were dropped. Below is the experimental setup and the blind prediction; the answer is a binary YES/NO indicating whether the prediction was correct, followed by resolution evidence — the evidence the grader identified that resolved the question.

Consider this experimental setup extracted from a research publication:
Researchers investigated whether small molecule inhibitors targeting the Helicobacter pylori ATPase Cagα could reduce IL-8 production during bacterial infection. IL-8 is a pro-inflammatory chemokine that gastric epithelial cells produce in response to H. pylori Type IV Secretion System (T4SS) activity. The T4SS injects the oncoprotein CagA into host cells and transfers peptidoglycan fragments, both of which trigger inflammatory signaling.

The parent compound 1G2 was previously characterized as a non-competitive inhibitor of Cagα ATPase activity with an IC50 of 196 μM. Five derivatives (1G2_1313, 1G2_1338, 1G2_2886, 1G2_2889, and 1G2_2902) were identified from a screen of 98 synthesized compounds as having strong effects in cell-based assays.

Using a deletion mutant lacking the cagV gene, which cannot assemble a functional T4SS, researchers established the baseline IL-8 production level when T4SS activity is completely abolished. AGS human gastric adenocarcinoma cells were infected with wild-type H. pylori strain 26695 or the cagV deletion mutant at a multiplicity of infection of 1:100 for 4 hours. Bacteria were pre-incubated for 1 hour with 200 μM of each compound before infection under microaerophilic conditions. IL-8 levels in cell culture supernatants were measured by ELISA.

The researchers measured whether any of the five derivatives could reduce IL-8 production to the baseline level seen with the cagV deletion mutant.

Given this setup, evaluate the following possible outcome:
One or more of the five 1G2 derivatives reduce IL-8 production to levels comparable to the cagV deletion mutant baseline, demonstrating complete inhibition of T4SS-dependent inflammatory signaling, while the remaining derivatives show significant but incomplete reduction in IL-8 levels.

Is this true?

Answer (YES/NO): YES